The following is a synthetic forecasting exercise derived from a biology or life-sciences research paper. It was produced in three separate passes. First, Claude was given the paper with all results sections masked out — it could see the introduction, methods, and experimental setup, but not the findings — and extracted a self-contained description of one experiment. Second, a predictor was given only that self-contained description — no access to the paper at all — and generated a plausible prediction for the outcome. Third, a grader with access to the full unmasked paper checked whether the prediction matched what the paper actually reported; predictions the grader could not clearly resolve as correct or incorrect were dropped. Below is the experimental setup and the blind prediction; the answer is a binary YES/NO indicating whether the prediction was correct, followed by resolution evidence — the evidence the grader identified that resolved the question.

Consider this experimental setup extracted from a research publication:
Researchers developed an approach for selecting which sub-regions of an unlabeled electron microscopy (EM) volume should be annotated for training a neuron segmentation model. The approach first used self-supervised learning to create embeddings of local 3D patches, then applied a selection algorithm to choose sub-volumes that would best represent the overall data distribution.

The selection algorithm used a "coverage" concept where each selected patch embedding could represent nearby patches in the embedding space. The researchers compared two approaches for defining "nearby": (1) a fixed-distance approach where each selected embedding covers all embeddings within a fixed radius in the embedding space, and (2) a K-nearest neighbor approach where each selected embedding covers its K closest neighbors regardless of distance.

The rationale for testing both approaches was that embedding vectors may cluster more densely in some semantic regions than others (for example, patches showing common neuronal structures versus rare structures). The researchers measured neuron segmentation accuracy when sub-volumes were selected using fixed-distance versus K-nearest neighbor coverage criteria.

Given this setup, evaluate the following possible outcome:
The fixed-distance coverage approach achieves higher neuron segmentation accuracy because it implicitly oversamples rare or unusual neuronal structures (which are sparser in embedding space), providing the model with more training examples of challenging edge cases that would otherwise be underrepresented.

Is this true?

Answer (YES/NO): NO